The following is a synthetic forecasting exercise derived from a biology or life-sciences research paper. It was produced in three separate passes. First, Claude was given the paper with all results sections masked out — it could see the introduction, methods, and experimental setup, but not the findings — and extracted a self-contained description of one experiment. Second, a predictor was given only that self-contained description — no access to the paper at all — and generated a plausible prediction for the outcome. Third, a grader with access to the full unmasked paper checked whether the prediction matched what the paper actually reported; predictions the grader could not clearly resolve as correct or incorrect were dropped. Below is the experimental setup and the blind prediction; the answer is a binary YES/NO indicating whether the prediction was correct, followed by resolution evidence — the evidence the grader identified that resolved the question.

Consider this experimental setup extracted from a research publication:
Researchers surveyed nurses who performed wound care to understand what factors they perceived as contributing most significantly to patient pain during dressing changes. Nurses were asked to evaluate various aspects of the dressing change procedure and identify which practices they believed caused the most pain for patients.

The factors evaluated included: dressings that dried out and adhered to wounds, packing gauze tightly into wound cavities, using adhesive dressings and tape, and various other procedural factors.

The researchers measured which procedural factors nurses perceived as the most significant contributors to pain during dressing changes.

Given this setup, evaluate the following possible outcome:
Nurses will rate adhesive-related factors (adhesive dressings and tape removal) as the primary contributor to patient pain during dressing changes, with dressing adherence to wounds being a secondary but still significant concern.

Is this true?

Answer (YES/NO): NO